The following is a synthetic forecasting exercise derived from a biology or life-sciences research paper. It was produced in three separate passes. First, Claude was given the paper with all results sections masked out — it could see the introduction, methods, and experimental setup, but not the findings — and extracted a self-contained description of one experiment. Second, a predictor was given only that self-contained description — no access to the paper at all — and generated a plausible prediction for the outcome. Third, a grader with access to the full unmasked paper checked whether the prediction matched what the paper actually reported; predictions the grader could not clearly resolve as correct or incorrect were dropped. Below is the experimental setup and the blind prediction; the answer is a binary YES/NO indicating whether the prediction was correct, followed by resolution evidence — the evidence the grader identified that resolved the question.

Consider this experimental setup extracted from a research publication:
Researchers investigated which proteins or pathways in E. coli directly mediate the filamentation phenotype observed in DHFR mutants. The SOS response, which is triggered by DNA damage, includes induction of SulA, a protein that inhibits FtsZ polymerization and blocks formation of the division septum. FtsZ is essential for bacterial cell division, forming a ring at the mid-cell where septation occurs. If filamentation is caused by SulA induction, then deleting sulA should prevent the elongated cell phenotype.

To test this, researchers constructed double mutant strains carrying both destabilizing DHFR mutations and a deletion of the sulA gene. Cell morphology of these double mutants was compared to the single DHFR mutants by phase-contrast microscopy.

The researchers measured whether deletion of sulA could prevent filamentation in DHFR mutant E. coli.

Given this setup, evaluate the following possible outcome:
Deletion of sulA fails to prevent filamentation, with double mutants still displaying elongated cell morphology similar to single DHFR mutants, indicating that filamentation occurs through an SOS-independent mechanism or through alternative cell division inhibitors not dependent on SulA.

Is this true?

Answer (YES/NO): NO